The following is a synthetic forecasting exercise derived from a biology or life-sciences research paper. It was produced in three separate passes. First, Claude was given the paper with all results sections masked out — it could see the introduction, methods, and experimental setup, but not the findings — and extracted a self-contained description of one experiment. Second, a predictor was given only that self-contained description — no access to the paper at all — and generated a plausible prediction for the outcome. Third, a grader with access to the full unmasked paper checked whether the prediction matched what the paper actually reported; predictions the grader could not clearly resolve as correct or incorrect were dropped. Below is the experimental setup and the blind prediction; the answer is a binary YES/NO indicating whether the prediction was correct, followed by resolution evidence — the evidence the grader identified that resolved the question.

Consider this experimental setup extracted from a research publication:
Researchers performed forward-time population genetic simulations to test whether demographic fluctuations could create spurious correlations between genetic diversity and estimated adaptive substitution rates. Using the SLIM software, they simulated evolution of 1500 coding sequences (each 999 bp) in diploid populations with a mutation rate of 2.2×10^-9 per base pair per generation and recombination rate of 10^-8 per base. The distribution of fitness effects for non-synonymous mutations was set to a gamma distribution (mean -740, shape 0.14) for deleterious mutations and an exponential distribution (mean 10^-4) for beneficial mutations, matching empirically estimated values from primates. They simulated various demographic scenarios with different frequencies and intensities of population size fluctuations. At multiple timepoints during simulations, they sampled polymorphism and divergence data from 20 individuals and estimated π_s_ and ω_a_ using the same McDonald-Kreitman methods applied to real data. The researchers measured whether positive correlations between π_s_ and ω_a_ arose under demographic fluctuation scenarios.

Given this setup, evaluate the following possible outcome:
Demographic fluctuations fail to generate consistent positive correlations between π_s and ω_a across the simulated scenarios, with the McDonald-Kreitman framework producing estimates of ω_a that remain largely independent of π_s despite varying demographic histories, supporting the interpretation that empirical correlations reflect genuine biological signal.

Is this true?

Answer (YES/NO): YES